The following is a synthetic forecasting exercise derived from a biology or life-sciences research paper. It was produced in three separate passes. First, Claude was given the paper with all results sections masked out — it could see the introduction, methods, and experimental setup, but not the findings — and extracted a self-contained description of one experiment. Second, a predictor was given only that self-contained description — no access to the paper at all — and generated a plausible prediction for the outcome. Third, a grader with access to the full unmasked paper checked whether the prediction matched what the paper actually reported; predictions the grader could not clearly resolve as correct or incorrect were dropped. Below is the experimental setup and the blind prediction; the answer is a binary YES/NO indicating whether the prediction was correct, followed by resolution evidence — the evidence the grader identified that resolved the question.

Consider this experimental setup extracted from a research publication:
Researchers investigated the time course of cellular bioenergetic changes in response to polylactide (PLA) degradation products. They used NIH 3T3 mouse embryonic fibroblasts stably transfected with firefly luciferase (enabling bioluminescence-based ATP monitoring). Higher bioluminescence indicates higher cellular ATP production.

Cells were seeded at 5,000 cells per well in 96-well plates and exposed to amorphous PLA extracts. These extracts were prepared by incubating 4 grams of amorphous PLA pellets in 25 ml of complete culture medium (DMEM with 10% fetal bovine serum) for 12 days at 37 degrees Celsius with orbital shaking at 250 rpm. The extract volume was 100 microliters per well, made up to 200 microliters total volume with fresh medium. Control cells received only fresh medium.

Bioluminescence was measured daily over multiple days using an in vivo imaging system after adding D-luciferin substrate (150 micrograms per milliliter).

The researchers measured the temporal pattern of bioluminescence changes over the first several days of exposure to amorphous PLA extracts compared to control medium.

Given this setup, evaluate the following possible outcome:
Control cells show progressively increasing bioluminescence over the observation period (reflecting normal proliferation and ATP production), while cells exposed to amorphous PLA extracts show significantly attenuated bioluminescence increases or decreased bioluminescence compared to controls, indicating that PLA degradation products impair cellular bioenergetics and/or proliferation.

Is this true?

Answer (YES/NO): NO